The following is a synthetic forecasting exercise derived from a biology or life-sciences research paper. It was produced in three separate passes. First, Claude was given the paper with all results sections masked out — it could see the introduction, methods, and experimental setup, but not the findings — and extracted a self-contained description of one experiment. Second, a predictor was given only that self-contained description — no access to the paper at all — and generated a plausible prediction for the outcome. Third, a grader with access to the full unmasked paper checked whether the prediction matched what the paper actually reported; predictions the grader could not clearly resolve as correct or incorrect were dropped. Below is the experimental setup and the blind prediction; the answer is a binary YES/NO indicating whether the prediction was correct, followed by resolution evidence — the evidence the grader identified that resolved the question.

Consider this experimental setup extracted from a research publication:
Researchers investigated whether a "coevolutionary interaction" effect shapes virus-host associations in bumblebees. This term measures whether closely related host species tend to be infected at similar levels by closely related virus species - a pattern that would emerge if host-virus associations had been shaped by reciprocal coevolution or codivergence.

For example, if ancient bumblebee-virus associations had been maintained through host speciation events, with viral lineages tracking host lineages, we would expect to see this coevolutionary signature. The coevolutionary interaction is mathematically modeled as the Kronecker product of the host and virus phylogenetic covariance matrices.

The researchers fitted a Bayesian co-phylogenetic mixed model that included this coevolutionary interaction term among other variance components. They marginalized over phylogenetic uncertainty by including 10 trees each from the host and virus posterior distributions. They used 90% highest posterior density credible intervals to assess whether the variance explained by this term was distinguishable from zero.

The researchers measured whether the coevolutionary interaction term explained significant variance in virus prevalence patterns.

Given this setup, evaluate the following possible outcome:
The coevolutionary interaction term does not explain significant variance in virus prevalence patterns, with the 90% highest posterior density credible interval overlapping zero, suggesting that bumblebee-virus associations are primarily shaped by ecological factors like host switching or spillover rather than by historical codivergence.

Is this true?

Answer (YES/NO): YES